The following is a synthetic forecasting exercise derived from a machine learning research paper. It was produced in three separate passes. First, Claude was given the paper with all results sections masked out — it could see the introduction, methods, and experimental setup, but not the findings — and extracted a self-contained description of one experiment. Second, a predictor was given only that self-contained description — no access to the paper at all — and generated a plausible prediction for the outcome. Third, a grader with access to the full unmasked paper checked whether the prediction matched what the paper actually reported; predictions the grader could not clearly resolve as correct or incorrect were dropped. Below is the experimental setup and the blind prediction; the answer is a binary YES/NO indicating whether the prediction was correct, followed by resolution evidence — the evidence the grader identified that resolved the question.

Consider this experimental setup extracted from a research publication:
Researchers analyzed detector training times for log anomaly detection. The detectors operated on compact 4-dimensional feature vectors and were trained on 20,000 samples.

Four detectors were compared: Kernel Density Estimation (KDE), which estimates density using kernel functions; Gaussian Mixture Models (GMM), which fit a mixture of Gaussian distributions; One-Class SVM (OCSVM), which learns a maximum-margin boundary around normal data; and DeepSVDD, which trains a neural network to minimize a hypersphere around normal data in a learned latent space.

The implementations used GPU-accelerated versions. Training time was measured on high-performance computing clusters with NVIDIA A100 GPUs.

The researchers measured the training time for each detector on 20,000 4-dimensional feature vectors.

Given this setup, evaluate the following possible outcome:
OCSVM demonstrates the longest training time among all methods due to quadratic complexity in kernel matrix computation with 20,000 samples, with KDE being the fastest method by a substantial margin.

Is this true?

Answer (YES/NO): YES